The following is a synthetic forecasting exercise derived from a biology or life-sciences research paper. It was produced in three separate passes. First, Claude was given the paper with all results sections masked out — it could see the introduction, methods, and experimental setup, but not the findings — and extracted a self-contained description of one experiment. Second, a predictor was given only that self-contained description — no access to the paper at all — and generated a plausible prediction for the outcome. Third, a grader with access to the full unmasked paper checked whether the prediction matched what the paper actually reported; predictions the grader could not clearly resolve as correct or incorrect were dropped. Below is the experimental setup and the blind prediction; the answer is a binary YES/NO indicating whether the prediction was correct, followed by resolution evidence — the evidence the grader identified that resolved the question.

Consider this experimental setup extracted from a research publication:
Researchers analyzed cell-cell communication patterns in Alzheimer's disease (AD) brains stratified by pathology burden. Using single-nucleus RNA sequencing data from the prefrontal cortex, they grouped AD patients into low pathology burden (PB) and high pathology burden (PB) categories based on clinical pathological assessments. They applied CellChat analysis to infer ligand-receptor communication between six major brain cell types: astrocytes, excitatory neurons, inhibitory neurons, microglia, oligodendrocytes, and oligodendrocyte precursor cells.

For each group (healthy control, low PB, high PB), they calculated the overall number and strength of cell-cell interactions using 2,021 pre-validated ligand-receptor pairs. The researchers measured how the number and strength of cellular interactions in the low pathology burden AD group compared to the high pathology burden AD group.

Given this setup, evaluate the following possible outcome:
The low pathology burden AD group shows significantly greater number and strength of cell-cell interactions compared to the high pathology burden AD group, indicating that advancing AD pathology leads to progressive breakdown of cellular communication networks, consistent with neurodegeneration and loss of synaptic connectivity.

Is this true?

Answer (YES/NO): YES